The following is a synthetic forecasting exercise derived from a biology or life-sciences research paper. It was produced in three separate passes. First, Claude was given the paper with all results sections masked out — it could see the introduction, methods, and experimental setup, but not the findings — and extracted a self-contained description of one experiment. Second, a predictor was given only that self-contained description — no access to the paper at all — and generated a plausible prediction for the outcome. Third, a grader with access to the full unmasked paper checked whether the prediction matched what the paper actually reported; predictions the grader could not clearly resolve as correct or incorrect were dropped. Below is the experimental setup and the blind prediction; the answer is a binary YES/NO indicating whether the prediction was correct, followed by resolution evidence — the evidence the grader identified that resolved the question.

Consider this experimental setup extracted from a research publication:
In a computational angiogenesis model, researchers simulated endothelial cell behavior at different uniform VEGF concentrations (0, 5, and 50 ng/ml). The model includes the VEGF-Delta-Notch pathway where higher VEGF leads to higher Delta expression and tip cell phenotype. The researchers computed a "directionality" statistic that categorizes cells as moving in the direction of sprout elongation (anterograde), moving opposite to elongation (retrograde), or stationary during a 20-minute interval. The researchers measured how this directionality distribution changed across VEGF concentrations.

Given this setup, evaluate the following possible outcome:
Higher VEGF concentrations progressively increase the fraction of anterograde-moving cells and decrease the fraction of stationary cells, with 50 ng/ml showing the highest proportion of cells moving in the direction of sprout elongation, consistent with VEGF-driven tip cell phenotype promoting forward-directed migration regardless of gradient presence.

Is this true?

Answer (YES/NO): YES